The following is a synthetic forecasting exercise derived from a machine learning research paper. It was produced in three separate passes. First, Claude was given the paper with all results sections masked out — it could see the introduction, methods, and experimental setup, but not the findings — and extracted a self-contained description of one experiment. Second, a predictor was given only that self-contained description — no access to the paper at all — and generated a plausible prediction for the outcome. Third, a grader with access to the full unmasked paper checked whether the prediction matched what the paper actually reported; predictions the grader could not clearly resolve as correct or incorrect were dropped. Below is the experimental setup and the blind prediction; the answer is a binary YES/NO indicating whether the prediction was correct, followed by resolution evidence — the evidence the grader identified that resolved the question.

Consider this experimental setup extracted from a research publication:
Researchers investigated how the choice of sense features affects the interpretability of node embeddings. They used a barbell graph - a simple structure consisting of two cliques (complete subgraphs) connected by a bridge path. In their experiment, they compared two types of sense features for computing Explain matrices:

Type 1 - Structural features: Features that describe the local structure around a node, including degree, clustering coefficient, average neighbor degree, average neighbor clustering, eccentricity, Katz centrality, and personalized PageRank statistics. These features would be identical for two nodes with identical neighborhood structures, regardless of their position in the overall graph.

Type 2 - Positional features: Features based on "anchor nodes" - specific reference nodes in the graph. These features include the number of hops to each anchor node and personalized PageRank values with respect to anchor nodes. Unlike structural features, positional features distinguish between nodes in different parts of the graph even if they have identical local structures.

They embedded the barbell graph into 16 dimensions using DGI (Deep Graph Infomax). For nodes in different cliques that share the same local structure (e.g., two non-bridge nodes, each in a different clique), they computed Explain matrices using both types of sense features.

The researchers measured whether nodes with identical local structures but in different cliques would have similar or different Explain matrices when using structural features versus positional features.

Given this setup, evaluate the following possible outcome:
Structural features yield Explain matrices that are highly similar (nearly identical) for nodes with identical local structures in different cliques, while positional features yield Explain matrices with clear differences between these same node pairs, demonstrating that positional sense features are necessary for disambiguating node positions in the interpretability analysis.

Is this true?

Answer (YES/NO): YES